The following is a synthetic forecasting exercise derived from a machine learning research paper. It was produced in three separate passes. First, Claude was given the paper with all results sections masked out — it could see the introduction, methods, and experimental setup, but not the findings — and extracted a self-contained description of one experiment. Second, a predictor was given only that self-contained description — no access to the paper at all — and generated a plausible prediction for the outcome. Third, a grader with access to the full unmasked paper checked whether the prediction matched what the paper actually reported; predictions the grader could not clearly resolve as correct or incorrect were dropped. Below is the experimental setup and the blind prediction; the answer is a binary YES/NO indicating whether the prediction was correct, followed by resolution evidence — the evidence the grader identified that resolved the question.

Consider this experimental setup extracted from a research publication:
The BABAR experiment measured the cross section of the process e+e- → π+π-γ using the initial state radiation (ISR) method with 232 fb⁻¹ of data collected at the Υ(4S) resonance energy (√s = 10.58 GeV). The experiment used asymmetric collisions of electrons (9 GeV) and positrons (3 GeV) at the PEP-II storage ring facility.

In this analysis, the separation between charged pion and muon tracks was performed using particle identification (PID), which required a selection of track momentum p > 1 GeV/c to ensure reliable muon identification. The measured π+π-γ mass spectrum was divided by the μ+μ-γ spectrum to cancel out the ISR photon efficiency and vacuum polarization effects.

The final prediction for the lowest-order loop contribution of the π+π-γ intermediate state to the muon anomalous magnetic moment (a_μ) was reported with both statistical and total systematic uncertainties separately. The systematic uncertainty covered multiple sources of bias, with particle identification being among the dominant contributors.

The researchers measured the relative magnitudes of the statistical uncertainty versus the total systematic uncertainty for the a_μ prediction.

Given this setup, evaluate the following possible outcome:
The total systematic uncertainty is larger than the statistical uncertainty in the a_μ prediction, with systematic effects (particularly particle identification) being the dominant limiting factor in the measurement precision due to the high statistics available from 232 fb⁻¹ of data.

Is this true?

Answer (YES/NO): YES